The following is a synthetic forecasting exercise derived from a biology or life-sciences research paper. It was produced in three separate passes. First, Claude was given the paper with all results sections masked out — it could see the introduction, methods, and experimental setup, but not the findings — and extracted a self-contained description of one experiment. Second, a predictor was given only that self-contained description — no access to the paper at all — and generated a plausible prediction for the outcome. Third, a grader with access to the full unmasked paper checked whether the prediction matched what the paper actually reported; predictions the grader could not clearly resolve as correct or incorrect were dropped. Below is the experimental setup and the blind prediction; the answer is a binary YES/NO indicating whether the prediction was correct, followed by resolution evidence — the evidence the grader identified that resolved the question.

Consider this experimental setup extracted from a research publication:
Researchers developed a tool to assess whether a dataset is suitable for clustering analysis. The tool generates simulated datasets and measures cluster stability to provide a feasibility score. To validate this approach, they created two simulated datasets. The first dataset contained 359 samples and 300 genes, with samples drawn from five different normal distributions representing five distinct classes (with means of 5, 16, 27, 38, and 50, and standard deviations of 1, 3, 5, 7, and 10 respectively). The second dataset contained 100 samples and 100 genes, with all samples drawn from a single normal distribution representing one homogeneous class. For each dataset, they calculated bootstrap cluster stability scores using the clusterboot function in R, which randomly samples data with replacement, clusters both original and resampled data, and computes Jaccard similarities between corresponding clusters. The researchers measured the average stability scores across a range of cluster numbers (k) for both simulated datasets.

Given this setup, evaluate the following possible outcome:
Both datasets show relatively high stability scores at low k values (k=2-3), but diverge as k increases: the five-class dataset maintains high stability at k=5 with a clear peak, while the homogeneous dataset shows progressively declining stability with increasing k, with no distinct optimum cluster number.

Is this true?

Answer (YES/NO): NO